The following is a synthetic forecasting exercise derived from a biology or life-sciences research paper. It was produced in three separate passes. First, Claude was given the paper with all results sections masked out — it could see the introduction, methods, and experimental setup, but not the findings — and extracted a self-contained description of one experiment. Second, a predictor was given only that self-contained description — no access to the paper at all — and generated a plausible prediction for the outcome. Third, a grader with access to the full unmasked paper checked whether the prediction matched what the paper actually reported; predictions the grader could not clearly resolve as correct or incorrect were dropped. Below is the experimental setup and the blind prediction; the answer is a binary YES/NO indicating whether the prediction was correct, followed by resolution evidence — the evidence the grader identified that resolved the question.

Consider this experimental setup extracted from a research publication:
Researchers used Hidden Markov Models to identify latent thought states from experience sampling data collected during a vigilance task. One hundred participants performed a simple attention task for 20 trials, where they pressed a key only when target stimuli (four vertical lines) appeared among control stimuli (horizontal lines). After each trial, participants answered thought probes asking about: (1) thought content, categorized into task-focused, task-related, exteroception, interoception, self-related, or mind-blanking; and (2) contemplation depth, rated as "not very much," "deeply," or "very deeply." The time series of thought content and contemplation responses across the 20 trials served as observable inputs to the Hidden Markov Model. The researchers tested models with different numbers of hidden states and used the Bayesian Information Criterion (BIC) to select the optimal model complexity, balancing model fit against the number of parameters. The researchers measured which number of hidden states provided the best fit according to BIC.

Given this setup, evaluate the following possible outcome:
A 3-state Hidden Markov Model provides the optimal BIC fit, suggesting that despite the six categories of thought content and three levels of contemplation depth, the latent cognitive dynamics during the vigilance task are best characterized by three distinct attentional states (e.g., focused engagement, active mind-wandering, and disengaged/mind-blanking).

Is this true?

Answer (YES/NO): NO